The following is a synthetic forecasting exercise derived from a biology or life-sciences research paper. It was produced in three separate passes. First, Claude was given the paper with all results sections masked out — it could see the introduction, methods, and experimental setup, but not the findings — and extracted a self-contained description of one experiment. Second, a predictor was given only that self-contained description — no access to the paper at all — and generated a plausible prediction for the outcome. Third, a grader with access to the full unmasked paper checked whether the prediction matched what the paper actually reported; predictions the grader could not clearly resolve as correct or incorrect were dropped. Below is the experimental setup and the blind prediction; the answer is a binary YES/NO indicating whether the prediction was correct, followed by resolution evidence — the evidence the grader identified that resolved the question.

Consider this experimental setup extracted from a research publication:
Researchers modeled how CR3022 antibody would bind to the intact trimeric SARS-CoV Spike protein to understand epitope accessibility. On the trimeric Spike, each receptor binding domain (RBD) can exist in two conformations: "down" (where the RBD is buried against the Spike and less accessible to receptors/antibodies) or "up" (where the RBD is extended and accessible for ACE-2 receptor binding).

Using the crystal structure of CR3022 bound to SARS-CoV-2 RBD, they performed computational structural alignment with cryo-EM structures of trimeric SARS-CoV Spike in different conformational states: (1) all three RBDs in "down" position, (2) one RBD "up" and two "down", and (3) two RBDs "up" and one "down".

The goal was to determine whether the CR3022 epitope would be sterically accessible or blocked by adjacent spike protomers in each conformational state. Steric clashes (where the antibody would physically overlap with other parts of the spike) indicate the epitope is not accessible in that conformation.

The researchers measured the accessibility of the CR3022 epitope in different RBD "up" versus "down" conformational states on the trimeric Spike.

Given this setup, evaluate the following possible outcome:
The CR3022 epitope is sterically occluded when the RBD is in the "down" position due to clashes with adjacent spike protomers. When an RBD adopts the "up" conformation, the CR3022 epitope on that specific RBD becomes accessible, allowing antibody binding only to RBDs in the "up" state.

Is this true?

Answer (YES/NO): NO